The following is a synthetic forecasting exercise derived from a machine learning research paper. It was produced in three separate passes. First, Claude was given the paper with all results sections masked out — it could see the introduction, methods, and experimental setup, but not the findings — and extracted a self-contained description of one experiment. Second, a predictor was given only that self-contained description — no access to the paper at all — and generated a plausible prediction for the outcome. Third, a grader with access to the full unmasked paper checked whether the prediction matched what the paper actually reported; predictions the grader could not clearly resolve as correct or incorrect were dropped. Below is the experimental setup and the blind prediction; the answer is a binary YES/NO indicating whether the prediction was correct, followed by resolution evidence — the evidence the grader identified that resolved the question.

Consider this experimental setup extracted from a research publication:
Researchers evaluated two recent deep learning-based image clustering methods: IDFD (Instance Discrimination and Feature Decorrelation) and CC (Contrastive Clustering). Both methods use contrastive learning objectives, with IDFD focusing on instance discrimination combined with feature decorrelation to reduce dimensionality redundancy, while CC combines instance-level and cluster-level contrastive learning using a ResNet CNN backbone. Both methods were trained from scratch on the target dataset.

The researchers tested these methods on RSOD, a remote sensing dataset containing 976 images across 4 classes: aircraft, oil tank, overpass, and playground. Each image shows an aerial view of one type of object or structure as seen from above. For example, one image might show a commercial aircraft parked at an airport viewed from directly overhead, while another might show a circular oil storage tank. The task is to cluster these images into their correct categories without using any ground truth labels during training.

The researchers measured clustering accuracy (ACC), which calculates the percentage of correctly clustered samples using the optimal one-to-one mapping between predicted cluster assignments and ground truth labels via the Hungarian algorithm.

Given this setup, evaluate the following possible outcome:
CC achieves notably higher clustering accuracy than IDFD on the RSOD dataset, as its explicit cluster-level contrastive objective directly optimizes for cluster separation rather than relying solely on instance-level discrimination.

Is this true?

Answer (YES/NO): NO